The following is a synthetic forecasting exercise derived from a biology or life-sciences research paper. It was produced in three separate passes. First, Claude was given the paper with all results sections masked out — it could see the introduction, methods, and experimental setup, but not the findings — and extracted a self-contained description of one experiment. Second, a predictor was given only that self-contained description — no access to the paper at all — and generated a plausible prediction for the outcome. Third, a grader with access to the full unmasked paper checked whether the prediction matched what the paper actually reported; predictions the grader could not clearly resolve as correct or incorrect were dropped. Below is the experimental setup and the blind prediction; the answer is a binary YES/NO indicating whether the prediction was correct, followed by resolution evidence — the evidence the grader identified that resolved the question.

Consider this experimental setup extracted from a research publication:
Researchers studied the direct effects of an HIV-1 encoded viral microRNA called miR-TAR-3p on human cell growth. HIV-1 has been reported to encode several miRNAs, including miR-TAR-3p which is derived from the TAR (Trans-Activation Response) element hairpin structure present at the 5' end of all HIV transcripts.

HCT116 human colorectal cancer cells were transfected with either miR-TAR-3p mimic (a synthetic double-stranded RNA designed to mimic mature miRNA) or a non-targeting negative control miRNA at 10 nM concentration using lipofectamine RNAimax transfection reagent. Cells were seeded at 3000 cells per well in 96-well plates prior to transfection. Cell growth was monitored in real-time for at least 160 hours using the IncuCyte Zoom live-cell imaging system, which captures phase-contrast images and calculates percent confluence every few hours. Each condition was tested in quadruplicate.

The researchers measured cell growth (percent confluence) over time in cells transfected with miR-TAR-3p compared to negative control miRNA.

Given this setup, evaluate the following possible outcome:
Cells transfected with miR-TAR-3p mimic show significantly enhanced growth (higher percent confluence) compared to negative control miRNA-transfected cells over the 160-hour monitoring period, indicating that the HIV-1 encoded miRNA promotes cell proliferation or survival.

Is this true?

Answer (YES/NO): NO